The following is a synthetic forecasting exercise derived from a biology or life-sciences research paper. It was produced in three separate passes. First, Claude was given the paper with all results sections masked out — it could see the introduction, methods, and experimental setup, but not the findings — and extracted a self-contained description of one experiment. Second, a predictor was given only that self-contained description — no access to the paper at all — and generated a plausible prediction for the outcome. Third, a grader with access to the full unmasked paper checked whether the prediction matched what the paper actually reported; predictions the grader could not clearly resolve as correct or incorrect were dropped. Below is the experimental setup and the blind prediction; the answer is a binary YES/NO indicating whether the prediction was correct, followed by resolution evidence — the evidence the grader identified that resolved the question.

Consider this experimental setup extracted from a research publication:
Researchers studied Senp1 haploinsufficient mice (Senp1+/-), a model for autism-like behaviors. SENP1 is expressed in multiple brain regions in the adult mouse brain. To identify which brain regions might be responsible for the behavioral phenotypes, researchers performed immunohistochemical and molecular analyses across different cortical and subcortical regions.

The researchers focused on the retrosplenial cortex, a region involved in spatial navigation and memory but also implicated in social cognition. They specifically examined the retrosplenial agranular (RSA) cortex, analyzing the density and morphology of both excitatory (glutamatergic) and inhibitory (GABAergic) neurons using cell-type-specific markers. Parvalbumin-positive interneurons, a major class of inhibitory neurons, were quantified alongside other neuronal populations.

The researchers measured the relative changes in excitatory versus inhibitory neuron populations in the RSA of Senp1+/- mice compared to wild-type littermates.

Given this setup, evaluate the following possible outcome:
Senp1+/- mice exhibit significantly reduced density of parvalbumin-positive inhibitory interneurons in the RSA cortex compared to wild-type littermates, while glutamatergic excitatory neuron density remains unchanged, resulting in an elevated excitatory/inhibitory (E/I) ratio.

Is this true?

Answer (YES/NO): NO